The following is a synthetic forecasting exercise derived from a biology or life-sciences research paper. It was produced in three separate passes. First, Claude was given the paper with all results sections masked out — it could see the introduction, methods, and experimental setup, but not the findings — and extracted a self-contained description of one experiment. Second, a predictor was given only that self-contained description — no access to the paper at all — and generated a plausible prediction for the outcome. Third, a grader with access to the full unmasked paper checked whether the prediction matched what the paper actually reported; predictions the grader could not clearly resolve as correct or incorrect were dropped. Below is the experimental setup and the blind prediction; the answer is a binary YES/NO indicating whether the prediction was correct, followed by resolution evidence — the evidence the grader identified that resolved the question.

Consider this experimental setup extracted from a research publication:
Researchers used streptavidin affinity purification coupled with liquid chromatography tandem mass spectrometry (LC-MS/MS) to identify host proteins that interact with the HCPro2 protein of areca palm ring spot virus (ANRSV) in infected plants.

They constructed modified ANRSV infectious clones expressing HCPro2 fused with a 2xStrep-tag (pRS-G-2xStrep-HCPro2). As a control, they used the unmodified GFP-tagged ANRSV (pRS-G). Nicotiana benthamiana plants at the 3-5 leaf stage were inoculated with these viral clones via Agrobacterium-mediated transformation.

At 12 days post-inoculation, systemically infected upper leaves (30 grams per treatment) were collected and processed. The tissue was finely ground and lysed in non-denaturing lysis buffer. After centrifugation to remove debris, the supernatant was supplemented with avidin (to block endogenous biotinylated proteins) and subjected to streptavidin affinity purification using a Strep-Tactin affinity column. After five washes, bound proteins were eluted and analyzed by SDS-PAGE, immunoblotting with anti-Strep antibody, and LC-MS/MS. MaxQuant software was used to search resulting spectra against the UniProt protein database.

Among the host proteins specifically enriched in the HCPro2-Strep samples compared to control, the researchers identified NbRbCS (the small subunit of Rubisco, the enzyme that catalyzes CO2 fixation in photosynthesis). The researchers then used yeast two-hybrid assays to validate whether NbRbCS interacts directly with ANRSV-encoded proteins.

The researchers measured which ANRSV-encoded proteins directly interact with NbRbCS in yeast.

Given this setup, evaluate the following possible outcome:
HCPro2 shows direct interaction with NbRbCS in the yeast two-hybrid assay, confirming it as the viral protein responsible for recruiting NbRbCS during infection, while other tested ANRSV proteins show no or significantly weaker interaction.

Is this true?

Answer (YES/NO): NO